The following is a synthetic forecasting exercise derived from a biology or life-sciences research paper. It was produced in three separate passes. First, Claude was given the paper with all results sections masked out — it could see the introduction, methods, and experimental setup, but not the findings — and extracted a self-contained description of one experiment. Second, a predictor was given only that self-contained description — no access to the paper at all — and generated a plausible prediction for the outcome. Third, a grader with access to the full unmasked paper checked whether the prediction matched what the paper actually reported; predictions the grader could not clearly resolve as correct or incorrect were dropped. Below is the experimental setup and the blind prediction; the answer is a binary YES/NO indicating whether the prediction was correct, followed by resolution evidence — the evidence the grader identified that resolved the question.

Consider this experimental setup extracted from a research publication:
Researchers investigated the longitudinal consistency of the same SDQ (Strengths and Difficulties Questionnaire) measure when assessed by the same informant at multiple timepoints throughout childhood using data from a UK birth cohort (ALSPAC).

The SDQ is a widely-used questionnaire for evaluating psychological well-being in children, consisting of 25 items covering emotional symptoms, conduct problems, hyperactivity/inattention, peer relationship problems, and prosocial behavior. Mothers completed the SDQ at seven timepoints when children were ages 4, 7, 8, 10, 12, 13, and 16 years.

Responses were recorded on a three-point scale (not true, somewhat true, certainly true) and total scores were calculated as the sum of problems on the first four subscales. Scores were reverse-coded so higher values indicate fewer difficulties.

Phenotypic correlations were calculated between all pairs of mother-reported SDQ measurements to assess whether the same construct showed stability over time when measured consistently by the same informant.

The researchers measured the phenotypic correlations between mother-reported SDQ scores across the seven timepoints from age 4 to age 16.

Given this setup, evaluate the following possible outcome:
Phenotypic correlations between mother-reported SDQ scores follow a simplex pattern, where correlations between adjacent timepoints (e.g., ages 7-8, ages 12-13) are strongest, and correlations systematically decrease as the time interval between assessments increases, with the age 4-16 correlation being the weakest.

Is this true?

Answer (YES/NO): YES